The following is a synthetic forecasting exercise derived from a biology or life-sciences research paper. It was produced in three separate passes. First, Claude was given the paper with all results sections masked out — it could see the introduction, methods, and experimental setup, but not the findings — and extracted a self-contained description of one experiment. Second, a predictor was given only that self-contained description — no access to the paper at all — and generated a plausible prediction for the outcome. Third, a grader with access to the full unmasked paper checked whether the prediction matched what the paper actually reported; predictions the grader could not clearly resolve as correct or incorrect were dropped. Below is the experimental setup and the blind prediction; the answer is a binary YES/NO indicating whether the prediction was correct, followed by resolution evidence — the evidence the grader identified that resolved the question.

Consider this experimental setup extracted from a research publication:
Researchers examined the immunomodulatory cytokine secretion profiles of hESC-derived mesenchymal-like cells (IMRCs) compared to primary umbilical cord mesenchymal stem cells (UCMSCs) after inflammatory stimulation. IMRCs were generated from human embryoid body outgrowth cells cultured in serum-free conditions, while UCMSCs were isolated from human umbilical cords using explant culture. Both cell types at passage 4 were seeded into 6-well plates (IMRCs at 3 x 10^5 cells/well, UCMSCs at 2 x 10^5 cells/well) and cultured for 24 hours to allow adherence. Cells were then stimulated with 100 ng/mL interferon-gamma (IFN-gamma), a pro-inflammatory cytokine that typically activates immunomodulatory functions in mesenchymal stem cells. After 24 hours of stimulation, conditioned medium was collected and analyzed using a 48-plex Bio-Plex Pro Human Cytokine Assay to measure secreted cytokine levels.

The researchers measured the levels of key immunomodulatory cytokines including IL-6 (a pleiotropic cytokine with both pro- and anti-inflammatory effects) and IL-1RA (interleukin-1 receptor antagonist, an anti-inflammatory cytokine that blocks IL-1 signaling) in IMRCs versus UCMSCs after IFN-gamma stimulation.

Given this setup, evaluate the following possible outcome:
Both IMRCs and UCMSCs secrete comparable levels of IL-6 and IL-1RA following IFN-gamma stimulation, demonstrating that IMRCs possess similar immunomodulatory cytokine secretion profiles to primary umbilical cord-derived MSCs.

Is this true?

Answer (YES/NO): NO